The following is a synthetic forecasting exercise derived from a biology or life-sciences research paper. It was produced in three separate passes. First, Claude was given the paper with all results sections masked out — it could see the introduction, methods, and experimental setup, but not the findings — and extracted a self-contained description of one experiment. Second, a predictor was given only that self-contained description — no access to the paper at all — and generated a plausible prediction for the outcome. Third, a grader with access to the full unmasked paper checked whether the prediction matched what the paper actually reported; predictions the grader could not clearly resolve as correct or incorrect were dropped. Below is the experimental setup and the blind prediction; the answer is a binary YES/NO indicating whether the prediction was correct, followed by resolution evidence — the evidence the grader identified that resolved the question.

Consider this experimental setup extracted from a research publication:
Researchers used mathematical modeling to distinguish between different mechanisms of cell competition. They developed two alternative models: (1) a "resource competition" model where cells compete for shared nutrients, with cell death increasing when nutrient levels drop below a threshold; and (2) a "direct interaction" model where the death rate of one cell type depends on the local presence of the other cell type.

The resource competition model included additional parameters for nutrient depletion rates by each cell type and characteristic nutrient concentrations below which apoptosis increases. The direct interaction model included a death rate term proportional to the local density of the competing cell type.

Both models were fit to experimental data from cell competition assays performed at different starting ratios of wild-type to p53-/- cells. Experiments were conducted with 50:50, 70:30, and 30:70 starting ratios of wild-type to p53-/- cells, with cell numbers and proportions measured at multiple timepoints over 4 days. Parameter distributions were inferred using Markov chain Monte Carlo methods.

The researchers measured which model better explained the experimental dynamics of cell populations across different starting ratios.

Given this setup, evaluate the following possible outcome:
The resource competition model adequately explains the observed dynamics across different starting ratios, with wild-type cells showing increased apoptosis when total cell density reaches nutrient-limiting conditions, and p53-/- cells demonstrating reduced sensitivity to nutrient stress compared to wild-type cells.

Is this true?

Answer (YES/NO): NO